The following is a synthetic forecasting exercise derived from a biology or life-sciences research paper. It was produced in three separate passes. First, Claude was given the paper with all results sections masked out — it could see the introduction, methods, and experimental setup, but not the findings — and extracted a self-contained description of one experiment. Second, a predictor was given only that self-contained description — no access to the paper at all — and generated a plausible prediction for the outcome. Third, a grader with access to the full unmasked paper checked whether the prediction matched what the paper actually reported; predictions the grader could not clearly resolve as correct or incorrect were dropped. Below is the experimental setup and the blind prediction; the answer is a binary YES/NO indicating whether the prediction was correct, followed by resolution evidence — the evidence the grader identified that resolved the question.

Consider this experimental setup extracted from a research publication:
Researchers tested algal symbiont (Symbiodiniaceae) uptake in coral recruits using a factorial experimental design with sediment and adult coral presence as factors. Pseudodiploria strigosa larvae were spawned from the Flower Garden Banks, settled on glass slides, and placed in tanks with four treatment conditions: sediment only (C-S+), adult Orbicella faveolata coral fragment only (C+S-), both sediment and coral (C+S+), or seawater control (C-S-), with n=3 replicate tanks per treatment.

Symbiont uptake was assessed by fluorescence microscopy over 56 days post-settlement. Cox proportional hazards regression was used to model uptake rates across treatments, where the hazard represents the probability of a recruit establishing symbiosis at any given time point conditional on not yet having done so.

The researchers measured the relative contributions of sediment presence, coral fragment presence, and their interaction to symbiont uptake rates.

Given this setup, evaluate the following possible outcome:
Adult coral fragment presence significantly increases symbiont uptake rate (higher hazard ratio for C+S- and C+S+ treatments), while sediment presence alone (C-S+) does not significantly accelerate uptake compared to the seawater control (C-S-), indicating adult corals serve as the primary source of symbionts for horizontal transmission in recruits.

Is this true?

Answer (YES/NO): NO